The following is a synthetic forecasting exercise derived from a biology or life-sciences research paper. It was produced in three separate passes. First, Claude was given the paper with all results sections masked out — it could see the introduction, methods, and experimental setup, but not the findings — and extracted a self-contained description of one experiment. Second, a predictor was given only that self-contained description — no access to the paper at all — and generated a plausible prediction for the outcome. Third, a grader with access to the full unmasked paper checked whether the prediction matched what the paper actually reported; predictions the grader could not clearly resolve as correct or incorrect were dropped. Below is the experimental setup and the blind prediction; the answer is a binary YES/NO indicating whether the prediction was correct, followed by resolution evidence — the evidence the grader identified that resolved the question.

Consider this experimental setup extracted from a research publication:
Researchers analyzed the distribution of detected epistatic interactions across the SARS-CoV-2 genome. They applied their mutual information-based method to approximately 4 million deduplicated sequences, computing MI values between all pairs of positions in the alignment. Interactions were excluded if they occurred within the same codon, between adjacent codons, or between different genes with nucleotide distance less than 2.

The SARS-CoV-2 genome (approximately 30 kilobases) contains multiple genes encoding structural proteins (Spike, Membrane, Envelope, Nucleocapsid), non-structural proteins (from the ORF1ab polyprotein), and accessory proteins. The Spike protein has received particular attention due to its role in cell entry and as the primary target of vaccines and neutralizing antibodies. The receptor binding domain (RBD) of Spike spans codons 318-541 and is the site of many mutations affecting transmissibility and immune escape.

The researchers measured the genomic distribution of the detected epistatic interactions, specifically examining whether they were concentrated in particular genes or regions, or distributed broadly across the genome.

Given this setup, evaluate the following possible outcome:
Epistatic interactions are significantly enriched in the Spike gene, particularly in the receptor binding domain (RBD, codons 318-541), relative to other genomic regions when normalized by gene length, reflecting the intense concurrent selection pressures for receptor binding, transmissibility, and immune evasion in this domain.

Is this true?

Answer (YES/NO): NO